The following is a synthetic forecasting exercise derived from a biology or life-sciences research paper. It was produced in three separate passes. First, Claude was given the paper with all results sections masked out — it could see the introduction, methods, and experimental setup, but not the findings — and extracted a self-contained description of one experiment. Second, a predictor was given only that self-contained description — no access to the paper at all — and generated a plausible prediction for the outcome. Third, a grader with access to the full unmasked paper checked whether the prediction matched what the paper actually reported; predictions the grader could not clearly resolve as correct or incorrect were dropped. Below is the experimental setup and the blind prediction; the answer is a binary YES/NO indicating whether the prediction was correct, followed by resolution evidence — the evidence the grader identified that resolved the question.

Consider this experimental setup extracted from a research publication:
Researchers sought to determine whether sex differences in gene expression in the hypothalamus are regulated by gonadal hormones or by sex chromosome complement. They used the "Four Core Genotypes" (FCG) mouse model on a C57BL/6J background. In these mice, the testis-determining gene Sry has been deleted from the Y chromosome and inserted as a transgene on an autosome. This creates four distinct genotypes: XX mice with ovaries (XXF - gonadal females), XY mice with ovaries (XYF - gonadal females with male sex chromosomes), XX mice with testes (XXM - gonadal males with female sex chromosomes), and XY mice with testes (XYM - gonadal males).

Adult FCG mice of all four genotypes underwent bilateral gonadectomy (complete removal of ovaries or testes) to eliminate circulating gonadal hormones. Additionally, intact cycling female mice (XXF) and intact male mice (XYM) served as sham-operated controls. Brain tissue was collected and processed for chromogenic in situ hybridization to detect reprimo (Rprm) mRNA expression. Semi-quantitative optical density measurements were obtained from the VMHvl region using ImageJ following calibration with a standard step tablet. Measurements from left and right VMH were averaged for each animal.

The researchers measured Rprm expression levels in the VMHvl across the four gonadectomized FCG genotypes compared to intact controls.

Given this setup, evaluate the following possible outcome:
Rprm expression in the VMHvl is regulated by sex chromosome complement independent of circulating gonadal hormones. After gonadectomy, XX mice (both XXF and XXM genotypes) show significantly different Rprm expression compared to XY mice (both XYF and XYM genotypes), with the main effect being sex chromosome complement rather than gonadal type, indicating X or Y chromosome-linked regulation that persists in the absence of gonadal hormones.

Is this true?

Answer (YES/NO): NO